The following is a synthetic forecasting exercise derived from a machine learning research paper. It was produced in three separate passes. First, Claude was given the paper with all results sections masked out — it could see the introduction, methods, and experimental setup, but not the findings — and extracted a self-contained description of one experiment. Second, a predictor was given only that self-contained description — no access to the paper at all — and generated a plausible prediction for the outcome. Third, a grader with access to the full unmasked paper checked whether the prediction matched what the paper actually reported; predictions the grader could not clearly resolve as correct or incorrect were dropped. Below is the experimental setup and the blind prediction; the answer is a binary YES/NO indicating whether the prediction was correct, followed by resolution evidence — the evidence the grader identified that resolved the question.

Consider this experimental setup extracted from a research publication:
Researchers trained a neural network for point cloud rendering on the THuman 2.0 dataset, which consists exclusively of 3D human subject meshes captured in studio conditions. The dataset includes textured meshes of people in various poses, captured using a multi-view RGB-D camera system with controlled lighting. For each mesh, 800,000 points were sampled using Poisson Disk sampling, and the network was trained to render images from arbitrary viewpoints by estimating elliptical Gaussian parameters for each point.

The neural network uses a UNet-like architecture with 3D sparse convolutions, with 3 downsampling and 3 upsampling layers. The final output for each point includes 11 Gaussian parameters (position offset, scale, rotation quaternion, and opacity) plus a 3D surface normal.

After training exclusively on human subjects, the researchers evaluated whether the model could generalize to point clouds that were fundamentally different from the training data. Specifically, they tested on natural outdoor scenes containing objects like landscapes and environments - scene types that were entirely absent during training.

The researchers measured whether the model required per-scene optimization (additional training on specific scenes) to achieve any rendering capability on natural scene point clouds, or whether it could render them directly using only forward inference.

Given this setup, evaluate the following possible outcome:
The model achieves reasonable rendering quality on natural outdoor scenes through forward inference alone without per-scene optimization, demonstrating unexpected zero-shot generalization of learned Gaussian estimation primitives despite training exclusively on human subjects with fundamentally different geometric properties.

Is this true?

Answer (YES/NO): YES